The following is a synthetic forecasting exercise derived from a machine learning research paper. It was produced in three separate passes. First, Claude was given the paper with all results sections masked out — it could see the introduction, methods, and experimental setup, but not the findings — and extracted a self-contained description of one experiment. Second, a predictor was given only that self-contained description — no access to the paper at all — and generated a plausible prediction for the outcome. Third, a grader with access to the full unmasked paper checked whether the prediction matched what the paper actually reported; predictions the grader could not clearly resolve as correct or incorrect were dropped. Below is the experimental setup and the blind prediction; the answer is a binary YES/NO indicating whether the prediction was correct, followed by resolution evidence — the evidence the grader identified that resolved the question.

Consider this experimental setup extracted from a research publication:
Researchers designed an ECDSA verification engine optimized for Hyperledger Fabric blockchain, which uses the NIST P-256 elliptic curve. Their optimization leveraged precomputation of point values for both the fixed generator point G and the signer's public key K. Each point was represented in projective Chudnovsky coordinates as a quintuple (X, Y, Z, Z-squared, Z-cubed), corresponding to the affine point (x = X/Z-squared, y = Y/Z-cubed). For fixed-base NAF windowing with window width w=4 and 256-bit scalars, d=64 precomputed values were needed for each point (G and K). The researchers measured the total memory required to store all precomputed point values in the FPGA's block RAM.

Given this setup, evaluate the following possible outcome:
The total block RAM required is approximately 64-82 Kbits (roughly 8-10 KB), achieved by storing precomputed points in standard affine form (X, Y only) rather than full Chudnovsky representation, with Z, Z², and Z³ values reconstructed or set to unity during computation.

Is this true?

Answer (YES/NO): NO